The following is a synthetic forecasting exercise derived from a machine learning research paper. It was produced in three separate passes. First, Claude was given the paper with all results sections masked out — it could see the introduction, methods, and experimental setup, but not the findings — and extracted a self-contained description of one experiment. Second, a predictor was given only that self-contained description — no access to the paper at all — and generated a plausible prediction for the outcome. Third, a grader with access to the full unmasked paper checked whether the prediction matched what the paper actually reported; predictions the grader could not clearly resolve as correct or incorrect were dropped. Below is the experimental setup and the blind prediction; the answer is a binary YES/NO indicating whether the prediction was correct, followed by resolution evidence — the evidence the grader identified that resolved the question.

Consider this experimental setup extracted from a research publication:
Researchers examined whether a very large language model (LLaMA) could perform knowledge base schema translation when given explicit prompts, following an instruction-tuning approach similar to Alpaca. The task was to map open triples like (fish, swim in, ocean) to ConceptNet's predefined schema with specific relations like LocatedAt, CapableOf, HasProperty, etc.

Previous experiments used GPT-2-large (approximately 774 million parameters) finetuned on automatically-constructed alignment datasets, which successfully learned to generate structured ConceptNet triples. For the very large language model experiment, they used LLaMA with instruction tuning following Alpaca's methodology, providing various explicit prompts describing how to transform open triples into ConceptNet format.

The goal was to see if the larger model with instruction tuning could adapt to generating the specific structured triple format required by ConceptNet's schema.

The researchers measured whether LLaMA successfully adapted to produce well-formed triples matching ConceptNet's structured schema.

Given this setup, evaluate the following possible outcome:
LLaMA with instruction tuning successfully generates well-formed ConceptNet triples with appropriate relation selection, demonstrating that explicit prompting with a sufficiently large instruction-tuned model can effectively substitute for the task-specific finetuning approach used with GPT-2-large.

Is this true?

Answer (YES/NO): NO